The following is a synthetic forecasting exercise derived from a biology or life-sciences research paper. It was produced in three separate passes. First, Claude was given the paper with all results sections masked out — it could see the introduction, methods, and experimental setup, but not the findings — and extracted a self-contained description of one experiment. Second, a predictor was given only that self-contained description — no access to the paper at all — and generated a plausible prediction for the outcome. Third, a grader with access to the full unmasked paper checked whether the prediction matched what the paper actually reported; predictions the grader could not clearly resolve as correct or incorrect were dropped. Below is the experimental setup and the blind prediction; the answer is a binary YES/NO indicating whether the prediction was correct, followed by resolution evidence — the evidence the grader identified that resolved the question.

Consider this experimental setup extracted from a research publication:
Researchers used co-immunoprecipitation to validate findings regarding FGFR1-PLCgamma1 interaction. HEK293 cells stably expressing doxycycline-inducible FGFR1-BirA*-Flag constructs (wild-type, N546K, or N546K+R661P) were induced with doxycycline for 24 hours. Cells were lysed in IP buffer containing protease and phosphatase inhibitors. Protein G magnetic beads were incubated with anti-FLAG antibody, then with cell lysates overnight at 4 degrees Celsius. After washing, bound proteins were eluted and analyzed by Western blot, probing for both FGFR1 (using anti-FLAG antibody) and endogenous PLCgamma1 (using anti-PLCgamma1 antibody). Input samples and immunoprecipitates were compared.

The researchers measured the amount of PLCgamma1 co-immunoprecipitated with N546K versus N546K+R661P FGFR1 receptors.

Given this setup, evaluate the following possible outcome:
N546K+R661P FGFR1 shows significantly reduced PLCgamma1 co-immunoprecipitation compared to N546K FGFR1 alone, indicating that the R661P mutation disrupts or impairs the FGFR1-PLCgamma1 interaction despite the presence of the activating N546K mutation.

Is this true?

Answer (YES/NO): YES